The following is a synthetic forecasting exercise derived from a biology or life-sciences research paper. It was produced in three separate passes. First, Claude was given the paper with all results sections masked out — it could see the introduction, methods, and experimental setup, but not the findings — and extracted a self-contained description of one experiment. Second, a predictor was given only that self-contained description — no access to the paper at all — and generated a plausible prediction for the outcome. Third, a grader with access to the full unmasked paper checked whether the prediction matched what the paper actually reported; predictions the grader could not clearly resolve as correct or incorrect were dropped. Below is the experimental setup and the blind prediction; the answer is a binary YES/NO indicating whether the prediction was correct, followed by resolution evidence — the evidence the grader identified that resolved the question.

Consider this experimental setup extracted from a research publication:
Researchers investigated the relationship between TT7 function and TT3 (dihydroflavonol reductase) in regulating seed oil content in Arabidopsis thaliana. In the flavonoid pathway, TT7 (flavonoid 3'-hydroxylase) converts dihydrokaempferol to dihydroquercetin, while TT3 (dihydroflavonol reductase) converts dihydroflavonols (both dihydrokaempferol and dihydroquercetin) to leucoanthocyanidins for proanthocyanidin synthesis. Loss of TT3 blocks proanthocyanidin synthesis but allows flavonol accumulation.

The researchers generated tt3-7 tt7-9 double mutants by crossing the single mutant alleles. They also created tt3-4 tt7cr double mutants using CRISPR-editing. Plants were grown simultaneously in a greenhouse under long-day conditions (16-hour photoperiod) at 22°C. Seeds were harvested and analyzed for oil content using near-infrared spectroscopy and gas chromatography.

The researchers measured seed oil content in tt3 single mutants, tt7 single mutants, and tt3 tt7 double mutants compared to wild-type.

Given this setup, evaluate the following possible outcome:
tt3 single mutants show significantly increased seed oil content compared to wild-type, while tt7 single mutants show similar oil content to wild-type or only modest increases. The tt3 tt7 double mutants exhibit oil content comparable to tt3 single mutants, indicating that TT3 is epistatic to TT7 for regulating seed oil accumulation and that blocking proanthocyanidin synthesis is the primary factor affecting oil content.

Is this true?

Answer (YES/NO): NO